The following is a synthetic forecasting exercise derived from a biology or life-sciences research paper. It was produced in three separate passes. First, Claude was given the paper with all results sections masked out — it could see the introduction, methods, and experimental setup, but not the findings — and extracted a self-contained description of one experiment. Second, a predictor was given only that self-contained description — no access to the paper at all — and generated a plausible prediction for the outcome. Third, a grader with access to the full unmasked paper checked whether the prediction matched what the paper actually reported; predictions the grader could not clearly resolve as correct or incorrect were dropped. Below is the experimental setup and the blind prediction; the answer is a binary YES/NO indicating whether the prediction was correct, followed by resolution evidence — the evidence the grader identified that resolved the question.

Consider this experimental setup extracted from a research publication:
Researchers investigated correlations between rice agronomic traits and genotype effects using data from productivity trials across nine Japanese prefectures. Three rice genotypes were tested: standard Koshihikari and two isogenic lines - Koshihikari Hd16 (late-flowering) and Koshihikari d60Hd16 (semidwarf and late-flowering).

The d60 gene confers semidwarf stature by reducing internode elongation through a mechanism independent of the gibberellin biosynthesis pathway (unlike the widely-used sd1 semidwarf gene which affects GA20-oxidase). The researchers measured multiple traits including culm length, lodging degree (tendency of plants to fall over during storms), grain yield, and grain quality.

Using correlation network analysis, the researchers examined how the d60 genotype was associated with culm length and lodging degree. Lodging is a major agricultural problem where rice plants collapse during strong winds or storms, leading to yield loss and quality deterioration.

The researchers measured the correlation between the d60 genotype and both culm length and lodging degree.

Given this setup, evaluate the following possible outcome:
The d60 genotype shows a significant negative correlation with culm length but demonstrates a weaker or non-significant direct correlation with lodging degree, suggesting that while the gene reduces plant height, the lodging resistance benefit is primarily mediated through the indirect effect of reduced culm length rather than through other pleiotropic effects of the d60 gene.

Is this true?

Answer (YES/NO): NO